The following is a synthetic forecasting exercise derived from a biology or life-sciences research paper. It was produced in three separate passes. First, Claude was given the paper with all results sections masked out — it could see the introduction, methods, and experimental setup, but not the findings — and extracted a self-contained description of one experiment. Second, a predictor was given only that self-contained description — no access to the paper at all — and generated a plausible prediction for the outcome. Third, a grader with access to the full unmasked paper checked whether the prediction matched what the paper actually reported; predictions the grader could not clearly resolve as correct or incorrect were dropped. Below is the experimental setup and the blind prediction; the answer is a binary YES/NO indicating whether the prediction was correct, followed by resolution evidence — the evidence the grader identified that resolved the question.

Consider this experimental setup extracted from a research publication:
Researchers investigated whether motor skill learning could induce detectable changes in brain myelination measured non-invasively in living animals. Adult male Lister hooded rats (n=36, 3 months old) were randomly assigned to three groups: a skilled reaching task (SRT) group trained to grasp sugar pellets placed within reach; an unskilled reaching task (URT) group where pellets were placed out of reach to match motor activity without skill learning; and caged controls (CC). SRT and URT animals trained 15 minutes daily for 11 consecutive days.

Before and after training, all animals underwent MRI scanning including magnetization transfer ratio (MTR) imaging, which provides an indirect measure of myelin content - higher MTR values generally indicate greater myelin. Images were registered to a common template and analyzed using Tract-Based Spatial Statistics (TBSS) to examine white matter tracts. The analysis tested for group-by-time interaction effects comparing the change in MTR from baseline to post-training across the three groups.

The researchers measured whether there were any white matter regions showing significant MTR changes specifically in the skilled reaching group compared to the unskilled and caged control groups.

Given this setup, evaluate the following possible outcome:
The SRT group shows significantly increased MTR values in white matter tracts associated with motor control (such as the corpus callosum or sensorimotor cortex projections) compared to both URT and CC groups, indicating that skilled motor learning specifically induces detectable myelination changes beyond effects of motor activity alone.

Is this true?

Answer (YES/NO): YES